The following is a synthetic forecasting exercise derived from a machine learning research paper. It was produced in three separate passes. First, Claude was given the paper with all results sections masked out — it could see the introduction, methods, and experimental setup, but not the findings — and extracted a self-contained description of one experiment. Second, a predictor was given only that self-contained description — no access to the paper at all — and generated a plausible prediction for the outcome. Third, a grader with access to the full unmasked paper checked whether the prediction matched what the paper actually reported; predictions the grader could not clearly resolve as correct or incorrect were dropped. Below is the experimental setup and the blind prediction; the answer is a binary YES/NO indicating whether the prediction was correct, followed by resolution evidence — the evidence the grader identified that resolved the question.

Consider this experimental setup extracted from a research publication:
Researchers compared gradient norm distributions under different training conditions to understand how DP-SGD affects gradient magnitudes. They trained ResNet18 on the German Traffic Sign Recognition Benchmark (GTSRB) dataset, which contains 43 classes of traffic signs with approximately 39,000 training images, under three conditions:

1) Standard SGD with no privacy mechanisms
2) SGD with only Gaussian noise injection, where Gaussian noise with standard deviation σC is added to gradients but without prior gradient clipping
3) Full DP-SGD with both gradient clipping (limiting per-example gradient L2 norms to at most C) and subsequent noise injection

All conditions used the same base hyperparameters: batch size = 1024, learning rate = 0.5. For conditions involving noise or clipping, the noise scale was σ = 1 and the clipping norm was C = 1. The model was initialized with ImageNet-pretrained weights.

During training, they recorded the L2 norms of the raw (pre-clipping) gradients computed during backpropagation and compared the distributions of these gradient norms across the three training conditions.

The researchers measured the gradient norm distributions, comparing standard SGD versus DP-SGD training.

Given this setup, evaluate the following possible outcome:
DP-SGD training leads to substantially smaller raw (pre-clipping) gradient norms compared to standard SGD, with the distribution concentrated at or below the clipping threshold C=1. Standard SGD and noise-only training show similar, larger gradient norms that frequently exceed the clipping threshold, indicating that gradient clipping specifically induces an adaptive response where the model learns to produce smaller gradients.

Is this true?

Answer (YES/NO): NO